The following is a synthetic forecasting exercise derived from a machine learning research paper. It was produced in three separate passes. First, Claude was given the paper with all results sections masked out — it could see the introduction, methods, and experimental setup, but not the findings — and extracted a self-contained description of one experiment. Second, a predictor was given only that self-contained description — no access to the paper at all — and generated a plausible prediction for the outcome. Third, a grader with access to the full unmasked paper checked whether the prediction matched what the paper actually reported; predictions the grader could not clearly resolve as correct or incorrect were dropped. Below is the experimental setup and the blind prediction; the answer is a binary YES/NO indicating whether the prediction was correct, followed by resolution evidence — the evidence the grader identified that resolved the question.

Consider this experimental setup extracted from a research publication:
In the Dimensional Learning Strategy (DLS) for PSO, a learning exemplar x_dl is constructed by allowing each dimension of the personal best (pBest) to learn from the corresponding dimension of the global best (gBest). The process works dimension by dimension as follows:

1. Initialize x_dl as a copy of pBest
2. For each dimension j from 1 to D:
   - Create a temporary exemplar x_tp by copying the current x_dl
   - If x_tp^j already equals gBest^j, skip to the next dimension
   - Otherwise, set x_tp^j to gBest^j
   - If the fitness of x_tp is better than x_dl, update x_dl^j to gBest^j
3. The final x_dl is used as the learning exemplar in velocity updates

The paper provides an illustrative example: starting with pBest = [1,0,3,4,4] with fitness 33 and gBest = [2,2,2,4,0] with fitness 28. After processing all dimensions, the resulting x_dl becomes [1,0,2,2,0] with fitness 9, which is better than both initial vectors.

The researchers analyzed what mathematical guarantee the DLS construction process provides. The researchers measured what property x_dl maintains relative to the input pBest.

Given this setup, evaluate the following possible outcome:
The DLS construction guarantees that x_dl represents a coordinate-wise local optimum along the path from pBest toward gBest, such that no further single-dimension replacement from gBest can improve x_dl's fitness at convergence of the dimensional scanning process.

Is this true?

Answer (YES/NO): NO